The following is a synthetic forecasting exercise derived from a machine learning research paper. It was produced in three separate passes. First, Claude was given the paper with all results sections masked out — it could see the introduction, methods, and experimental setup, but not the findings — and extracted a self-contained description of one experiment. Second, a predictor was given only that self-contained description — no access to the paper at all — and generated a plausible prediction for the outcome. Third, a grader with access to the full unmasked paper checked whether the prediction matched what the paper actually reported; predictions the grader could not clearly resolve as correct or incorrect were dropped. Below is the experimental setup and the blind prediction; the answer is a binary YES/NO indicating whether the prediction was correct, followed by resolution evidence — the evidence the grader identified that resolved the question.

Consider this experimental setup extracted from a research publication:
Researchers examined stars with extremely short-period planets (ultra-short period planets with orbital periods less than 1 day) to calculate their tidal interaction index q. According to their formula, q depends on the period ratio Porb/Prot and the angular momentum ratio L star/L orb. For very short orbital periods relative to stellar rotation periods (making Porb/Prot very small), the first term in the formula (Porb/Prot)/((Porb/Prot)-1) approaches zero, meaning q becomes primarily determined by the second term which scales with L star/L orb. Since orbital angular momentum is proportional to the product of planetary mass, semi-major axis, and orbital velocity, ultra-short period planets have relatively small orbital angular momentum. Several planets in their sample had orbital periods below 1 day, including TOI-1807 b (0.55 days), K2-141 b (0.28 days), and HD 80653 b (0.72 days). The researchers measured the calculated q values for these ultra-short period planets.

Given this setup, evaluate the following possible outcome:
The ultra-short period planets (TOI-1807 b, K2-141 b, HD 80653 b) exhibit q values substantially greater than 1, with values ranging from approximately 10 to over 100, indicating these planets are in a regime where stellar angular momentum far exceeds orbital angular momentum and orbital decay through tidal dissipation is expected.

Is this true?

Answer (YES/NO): NO